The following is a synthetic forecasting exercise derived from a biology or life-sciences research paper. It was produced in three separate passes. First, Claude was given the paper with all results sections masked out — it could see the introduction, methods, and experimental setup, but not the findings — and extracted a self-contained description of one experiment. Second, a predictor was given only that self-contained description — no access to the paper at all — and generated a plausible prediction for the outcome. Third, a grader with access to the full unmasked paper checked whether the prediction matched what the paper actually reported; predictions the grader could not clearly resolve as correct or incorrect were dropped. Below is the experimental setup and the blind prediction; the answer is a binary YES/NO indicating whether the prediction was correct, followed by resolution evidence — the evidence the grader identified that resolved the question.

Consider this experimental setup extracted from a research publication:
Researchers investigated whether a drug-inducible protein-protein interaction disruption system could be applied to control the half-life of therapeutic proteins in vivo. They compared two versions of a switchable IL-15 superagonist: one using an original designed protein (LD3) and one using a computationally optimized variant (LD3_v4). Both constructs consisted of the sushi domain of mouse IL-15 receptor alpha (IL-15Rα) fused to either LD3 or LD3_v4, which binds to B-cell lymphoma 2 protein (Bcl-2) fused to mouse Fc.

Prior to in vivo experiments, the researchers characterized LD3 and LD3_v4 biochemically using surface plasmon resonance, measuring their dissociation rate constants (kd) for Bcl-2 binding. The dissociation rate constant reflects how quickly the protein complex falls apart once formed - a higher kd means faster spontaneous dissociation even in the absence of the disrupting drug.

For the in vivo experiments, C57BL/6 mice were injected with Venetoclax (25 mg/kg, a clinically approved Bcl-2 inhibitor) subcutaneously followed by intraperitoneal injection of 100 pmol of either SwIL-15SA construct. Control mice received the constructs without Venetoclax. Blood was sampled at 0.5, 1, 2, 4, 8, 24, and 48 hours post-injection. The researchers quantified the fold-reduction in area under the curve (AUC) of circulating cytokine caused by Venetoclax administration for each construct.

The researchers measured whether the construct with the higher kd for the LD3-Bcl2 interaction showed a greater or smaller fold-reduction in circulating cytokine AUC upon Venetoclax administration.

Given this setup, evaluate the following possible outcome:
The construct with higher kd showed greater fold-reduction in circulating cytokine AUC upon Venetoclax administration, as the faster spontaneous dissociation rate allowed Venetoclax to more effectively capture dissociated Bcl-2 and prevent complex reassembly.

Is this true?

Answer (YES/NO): YES